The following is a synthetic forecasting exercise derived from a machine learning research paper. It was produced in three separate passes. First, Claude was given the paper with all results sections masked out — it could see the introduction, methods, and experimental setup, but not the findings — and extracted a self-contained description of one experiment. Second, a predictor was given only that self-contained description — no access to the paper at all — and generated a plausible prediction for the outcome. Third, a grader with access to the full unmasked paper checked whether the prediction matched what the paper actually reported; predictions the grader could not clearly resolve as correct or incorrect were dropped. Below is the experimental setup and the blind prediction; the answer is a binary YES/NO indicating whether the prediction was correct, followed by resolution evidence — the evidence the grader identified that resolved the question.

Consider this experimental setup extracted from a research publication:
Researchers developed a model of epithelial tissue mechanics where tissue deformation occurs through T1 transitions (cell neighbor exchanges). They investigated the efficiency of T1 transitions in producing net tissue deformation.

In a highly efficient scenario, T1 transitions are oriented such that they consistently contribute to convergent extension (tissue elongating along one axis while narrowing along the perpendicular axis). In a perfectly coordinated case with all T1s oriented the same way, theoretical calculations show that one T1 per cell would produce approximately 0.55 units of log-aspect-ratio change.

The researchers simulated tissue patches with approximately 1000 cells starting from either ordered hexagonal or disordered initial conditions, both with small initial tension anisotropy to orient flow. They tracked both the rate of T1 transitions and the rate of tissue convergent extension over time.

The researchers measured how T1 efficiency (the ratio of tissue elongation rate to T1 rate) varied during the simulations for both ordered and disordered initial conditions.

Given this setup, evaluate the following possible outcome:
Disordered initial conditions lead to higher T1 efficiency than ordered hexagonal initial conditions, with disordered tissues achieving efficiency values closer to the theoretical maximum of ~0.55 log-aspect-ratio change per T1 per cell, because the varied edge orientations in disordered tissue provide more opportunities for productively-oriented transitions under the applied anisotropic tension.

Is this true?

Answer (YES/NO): NO